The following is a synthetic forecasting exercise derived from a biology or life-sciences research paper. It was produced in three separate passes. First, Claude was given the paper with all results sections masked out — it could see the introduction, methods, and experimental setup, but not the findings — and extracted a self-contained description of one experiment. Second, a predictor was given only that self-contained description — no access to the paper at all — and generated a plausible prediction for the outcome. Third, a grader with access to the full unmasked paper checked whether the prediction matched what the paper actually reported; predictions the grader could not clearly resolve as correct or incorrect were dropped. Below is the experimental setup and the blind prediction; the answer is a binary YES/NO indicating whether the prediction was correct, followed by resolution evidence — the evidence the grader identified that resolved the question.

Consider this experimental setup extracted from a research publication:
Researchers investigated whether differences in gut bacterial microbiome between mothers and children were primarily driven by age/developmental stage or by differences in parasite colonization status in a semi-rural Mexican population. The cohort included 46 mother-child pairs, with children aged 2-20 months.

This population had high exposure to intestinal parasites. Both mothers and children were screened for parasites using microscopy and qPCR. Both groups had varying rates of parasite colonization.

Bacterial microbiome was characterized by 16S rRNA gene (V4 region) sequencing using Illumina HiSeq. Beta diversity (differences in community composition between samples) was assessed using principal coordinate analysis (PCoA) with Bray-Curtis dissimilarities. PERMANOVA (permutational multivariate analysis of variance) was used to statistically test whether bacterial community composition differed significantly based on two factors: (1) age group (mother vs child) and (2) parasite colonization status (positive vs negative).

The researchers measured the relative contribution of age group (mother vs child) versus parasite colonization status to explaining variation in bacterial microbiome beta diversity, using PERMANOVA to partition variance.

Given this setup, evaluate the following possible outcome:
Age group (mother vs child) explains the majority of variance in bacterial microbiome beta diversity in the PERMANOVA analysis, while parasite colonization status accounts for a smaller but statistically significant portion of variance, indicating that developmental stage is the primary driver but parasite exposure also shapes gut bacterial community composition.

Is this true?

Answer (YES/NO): NO